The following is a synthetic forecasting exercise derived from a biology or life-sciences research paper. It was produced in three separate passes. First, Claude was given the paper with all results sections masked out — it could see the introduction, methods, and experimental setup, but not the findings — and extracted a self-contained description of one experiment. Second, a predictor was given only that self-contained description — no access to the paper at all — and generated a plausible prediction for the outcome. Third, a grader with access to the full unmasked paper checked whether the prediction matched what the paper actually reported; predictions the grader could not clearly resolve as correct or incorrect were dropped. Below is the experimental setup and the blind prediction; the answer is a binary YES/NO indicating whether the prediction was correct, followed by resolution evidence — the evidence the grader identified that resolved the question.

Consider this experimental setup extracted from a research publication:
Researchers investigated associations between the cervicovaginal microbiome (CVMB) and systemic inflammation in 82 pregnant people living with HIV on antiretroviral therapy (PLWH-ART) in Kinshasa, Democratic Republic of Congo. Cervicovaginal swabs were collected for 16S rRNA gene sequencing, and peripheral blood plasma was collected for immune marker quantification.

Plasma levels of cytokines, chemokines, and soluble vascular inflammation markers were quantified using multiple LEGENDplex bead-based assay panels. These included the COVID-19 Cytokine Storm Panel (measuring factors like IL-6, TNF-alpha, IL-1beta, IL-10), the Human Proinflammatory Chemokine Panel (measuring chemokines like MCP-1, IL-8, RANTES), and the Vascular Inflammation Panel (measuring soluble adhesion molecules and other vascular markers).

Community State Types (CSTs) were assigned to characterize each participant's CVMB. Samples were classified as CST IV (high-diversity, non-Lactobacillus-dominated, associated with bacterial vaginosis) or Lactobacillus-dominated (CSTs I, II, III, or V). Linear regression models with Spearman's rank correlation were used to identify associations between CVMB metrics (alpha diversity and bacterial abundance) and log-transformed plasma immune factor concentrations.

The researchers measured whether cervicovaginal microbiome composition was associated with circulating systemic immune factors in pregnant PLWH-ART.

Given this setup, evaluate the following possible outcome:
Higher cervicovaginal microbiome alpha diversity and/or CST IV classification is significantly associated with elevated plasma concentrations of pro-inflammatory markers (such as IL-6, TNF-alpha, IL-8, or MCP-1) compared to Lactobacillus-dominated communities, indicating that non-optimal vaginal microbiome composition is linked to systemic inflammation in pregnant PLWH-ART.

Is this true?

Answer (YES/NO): NO